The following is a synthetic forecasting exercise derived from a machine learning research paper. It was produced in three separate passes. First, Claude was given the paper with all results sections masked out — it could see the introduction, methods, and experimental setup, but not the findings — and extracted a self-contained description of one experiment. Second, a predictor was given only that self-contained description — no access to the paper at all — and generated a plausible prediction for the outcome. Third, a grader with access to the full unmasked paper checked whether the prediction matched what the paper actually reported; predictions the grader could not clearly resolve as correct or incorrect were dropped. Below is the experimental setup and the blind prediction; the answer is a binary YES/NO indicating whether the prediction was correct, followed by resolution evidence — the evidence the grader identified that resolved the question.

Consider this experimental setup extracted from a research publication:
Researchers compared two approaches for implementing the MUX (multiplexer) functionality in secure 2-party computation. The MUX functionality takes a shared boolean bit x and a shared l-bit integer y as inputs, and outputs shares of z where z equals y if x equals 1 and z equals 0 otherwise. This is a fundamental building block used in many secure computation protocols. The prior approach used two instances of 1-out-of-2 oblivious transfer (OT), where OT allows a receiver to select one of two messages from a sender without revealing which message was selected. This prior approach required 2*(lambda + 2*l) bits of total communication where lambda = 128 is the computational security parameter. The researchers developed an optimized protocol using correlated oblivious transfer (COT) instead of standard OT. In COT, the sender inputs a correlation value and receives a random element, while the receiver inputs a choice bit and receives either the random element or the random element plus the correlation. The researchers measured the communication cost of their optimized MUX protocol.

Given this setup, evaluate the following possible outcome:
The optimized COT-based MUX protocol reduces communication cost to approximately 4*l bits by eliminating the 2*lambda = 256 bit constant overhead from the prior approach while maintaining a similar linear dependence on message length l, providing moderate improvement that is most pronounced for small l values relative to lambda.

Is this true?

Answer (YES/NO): NO